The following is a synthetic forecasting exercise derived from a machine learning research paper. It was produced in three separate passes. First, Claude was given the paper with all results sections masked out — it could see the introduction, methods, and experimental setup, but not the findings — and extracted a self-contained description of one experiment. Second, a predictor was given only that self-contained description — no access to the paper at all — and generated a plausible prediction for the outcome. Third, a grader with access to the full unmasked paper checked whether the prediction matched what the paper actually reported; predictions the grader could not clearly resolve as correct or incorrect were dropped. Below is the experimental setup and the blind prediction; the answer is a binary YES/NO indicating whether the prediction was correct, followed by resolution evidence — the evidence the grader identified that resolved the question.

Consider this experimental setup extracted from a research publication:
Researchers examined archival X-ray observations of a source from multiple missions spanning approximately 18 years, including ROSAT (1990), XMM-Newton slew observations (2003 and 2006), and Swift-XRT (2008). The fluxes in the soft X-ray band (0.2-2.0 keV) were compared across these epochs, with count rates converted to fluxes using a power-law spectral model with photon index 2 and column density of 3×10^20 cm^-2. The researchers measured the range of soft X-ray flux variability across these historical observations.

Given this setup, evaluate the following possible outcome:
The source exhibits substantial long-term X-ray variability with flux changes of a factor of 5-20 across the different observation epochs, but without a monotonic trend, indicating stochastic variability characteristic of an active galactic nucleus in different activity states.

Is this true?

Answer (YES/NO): NO